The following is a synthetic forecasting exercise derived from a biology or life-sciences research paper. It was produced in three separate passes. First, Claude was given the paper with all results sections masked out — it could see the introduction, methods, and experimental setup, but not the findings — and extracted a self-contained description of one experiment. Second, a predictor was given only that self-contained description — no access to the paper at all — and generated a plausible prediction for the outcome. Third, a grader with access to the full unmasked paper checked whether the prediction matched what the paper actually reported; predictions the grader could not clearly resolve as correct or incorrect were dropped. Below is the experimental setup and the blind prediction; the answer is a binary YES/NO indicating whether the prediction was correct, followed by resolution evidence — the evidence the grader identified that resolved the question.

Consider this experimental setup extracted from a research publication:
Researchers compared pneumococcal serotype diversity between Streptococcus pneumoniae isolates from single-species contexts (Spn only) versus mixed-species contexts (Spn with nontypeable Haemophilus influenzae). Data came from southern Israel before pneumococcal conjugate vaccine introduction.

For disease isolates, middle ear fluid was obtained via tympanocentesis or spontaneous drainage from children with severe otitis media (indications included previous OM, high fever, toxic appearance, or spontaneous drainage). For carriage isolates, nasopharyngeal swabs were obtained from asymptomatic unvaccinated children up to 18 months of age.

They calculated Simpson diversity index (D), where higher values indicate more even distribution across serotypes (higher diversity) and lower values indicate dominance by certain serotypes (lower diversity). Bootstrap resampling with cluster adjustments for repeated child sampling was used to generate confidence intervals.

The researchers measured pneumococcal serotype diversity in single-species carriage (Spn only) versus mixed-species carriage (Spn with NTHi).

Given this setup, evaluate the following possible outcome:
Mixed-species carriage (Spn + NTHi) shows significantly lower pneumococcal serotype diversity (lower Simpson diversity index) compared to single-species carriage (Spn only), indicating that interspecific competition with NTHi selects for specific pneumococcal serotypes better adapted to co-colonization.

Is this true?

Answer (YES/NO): NO